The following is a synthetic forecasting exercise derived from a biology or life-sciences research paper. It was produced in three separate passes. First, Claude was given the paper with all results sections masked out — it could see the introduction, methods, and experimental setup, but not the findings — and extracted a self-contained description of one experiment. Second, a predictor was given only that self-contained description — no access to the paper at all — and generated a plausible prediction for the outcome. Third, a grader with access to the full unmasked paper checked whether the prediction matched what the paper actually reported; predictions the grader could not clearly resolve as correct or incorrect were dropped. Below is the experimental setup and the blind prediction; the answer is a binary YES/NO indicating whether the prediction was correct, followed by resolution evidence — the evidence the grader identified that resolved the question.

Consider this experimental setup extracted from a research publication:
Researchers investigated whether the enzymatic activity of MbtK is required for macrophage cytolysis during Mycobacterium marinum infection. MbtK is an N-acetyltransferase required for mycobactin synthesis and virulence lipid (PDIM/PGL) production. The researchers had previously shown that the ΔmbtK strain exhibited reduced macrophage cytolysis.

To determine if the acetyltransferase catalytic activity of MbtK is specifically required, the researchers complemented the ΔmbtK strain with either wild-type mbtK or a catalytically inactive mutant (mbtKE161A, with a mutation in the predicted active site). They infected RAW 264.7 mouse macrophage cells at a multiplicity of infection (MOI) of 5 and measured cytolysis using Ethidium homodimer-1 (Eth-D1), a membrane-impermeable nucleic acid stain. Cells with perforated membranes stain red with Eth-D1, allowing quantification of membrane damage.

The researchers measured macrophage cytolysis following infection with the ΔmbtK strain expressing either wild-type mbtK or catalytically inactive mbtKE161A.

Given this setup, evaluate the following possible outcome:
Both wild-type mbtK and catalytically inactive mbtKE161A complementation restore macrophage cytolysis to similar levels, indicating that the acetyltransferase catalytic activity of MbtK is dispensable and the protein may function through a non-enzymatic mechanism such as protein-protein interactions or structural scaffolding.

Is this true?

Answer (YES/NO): NO